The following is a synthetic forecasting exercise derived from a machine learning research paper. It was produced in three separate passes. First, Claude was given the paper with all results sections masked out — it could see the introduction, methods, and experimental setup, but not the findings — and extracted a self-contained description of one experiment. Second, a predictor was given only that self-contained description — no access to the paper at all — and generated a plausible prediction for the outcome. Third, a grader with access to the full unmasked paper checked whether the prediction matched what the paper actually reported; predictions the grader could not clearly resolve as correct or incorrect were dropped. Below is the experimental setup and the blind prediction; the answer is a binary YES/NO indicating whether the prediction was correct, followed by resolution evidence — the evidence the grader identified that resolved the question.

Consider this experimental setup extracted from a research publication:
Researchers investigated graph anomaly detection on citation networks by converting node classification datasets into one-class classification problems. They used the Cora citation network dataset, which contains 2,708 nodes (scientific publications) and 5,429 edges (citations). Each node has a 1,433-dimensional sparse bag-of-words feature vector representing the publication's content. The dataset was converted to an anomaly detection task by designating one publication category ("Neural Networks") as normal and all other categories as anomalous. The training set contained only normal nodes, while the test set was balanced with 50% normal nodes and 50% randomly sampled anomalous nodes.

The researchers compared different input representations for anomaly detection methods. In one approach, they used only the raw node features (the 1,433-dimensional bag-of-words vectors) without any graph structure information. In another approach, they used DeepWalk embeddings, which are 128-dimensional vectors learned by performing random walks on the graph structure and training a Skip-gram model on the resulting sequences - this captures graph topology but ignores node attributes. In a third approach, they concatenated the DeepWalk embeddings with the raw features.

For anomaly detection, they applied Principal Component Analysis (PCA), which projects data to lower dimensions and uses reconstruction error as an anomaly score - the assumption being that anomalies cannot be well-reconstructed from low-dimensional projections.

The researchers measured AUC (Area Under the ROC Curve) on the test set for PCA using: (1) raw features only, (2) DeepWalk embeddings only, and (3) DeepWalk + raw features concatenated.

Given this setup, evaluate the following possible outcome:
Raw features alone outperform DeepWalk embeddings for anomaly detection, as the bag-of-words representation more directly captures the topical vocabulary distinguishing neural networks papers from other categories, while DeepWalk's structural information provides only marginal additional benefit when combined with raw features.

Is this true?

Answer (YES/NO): YES